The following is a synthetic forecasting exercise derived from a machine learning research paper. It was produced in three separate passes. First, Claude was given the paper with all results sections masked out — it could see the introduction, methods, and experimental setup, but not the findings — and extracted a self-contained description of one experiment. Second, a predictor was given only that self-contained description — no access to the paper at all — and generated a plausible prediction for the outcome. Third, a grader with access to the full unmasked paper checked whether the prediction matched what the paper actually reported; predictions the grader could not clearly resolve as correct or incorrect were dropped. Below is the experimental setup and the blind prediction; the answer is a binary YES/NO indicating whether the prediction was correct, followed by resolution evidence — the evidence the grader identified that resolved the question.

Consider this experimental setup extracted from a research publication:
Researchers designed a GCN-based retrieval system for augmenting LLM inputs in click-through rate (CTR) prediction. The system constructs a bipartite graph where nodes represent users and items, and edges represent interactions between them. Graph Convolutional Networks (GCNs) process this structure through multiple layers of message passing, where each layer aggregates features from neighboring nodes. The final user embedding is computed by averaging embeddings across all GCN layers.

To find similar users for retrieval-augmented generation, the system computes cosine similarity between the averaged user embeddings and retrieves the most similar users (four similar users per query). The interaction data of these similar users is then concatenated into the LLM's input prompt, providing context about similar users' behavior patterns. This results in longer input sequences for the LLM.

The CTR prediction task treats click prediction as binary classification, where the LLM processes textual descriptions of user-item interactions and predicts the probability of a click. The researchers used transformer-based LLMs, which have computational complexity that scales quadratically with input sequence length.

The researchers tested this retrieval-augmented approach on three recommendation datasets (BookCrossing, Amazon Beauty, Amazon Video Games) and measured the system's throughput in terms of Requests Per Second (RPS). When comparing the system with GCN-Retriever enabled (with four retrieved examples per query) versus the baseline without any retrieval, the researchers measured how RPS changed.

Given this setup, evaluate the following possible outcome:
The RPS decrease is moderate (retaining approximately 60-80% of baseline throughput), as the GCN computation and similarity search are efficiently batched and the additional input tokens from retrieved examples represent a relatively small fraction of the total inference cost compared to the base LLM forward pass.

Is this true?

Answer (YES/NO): NO